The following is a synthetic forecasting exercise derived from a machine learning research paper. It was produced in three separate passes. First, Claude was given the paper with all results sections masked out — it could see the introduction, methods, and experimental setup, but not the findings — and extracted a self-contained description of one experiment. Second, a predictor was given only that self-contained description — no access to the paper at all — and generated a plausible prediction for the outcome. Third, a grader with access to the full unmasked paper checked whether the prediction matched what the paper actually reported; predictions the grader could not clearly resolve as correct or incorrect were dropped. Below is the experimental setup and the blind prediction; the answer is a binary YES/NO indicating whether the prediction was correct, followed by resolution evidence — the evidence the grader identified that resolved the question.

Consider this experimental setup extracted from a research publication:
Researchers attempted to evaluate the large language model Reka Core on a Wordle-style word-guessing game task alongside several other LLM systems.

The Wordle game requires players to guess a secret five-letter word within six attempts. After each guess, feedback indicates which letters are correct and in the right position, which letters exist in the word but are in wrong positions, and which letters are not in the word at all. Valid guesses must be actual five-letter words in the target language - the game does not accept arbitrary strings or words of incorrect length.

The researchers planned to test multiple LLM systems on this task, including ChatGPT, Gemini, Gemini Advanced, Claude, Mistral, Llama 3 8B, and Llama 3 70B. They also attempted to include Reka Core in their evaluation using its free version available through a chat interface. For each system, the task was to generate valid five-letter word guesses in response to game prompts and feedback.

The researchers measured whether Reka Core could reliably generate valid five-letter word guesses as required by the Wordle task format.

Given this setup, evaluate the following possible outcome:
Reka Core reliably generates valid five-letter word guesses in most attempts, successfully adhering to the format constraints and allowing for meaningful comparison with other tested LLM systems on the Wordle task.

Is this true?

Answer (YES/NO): NO